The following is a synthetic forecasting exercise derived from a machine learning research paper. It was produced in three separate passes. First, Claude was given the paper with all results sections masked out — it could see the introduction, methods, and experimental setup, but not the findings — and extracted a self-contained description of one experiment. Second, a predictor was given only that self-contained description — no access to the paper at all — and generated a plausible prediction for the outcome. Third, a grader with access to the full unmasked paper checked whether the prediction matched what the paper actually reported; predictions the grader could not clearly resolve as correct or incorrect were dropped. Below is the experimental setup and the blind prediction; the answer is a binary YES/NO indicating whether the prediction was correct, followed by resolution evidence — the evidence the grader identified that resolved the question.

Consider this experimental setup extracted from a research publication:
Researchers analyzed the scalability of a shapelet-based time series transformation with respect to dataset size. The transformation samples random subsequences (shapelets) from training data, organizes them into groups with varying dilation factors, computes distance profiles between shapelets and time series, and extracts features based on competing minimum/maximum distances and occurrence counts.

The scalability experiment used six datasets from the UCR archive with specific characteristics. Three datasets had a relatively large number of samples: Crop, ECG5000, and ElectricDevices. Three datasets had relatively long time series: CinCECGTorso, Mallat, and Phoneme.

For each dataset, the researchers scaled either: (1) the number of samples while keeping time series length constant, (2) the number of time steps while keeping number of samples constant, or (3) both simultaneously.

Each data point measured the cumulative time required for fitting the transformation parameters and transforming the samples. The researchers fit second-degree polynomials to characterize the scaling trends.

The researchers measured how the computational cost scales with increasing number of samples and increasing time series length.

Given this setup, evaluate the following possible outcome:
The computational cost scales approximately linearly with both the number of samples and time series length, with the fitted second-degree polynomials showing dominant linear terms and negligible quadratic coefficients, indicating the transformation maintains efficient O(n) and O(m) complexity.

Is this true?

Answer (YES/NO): YES